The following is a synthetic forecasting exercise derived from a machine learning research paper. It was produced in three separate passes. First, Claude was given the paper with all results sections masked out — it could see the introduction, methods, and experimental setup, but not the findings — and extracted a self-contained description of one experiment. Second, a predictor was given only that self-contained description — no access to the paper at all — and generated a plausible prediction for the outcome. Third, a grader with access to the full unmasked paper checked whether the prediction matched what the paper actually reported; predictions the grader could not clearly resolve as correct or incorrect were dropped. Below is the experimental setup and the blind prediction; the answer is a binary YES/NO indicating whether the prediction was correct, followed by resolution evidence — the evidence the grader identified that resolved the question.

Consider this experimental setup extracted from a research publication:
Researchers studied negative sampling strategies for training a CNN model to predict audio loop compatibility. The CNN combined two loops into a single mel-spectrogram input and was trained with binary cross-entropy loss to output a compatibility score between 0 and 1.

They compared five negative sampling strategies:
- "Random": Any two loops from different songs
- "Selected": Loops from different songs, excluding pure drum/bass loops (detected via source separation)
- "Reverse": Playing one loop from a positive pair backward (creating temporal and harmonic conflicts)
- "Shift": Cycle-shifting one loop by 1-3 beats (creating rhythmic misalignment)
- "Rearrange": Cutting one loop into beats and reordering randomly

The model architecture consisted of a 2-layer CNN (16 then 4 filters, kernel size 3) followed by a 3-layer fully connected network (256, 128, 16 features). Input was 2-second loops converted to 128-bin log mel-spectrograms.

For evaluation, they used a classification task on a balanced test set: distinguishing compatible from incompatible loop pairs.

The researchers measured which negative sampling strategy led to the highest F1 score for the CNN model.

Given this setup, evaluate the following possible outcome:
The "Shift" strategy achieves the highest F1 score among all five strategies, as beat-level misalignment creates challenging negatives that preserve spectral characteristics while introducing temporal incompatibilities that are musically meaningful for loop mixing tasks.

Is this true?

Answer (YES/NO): NO